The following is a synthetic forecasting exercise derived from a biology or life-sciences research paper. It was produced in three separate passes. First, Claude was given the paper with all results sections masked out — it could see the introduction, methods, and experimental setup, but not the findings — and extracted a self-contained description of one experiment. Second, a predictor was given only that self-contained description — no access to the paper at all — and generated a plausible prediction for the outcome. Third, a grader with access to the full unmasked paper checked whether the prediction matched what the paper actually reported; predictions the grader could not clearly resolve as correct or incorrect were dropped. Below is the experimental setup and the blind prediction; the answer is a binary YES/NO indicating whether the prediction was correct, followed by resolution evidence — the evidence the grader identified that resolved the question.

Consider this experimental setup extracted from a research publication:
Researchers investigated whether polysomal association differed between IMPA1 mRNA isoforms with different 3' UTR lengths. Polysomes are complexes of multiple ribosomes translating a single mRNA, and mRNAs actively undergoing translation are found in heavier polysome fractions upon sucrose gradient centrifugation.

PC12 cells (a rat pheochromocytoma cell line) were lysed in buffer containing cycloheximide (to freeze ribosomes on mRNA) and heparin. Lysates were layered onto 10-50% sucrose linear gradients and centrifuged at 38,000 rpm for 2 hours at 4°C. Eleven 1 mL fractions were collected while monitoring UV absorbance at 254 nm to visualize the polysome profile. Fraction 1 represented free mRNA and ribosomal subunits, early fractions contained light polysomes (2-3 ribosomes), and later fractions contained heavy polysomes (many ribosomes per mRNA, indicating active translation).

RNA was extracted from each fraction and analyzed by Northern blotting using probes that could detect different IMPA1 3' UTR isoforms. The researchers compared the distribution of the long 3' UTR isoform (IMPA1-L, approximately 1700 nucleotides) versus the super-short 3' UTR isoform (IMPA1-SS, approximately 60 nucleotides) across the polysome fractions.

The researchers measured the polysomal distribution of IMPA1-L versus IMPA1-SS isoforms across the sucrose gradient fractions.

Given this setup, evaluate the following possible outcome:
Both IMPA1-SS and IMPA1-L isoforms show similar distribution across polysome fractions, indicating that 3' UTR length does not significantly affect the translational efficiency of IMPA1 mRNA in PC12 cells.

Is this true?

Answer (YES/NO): YES